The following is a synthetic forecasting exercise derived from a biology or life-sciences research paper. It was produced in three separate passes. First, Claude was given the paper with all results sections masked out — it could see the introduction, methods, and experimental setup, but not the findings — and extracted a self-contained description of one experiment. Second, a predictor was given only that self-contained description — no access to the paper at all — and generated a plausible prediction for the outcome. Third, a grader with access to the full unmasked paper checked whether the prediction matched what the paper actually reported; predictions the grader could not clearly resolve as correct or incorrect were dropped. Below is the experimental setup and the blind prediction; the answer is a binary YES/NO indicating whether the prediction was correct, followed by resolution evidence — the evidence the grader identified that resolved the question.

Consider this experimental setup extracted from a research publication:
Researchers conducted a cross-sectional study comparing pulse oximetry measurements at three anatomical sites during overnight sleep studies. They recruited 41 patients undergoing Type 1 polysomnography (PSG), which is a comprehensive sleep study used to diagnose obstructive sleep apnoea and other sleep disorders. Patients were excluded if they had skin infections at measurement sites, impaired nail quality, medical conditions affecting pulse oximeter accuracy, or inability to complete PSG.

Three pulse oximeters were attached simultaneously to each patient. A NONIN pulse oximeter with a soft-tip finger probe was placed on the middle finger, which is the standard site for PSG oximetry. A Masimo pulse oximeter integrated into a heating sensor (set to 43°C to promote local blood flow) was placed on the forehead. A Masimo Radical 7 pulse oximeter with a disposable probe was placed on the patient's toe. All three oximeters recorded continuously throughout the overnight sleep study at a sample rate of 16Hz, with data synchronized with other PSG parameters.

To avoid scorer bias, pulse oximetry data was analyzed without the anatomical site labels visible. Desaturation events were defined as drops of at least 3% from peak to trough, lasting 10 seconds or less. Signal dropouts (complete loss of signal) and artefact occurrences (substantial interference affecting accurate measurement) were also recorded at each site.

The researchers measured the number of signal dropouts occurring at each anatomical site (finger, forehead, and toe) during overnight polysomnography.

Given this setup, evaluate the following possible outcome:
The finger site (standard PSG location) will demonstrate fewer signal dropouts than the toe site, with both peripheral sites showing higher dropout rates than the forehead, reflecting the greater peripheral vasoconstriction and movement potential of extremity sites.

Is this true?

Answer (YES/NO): NO